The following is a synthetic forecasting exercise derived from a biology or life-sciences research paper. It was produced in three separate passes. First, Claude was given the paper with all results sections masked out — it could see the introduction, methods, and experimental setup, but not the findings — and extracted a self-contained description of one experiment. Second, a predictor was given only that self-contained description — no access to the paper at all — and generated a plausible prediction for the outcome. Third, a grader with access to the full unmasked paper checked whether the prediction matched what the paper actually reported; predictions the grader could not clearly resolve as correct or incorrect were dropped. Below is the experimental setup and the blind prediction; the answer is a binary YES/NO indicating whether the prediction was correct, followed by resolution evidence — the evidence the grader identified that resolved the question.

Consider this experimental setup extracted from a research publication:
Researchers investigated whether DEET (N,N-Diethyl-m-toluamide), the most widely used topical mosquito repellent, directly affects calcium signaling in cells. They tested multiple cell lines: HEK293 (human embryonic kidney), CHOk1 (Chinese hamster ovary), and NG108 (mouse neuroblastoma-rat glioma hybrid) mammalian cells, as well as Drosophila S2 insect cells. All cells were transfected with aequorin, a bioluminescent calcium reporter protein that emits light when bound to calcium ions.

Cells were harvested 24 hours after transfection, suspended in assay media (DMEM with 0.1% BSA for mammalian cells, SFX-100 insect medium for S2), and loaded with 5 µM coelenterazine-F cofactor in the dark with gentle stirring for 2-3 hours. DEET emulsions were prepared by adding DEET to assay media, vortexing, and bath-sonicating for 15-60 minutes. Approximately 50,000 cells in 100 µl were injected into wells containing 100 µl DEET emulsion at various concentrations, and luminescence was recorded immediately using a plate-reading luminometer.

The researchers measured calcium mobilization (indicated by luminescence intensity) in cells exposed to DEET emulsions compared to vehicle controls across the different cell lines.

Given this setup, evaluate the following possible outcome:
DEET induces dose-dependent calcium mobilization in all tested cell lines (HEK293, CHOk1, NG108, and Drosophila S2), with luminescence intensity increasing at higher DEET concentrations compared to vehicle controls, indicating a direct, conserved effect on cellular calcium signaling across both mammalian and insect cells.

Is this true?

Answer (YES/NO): YES